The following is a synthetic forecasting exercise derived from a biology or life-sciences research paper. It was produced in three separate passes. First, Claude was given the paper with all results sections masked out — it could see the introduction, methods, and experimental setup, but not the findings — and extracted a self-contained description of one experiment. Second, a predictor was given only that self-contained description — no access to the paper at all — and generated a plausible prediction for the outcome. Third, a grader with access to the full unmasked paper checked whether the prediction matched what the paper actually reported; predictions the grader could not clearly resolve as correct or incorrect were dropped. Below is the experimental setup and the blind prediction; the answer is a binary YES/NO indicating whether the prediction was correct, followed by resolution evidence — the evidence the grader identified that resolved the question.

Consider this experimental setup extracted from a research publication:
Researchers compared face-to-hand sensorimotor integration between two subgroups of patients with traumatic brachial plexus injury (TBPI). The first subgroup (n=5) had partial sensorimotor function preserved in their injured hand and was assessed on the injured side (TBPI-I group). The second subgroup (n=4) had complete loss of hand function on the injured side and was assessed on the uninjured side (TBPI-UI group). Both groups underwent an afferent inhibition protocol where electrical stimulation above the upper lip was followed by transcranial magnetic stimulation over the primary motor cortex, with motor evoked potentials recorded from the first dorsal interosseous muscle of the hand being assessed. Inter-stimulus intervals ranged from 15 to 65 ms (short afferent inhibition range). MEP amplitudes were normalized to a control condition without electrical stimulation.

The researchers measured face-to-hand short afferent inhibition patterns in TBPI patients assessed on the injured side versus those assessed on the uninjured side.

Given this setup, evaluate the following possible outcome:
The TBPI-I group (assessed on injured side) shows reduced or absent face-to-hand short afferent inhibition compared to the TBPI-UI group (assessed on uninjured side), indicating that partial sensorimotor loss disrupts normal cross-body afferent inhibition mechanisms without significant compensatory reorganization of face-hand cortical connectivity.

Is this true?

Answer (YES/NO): NO